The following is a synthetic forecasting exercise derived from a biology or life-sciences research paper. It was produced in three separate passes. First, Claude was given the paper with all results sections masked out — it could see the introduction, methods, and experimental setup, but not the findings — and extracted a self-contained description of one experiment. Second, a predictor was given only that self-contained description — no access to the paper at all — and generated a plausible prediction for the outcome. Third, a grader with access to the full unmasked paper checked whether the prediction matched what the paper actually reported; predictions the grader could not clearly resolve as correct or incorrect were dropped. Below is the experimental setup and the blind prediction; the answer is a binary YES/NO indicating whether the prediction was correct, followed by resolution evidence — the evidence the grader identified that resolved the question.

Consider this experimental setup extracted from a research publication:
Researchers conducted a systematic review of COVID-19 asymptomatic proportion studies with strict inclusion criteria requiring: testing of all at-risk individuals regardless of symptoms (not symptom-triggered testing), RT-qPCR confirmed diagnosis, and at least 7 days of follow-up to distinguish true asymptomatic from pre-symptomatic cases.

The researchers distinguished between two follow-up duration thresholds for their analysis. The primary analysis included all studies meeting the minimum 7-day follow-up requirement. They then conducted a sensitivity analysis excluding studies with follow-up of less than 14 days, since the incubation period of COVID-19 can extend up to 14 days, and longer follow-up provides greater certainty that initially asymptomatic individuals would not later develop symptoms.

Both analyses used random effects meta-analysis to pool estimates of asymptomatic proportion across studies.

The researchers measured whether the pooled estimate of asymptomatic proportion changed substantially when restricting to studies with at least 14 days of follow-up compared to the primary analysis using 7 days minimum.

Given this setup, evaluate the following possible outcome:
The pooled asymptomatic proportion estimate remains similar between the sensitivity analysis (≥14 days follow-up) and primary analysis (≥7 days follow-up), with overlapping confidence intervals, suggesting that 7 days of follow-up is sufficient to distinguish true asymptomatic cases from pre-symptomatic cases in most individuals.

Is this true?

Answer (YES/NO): NO